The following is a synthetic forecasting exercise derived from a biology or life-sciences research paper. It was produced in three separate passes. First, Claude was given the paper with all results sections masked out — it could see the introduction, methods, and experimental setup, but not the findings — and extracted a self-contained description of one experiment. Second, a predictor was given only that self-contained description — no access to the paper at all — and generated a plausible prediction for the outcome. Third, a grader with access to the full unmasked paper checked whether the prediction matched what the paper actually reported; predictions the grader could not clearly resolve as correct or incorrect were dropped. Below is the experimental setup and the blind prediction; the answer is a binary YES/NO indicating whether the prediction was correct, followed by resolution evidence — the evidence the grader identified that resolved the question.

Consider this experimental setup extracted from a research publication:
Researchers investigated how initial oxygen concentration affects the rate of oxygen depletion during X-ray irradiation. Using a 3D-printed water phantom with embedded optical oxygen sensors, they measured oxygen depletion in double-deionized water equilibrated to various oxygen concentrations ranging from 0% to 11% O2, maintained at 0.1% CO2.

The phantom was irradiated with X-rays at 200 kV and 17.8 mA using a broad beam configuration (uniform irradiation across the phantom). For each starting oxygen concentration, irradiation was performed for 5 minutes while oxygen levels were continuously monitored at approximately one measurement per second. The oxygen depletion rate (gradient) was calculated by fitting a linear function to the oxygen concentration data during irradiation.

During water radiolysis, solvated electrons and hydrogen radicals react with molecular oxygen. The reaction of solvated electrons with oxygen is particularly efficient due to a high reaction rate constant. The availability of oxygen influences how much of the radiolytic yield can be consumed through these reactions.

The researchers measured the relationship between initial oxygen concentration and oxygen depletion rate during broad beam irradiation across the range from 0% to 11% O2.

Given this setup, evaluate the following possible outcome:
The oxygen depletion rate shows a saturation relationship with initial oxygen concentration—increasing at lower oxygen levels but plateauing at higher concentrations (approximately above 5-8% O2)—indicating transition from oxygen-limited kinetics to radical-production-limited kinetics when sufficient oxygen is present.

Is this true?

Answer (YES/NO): NO